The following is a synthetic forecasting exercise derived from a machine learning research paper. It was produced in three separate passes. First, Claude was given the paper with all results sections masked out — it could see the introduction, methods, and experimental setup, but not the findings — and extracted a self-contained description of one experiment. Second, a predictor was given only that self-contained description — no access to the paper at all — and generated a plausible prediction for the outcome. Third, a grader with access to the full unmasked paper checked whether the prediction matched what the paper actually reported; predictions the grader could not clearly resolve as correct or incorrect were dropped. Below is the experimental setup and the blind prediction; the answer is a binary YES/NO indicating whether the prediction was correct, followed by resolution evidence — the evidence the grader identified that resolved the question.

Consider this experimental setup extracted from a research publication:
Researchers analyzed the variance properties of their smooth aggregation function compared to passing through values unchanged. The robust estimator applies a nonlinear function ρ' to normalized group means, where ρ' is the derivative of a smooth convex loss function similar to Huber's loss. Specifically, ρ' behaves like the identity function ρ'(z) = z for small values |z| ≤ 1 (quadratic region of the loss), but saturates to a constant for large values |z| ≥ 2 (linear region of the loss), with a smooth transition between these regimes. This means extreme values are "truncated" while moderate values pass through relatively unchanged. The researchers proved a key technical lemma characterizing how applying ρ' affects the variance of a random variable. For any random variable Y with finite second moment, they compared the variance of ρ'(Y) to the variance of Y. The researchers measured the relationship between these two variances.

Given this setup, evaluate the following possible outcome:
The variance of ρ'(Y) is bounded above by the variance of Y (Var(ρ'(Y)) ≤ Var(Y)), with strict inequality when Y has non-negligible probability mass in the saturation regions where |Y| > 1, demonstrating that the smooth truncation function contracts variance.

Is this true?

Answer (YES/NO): YES